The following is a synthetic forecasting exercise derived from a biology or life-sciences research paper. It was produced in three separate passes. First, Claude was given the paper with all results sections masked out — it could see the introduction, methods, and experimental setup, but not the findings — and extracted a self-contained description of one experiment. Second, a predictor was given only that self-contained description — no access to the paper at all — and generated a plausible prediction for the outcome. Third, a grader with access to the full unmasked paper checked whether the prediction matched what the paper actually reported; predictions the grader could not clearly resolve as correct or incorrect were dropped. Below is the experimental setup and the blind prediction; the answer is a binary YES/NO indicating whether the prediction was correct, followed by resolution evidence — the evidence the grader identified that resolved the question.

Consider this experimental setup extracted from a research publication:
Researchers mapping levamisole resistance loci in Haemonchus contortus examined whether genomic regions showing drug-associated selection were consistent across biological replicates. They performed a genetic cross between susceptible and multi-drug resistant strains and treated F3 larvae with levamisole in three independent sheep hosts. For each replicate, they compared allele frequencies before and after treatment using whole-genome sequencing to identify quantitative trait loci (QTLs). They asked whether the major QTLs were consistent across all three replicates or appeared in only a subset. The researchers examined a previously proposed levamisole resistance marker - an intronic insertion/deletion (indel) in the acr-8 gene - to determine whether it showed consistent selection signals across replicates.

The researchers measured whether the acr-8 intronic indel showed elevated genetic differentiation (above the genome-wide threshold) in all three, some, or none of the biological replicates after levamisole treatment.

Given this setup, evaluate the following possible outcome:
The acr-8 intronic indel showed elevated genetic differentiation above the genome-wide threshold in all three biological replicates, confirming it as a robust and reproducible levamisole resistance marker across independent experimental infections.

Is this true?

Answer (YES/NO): NO